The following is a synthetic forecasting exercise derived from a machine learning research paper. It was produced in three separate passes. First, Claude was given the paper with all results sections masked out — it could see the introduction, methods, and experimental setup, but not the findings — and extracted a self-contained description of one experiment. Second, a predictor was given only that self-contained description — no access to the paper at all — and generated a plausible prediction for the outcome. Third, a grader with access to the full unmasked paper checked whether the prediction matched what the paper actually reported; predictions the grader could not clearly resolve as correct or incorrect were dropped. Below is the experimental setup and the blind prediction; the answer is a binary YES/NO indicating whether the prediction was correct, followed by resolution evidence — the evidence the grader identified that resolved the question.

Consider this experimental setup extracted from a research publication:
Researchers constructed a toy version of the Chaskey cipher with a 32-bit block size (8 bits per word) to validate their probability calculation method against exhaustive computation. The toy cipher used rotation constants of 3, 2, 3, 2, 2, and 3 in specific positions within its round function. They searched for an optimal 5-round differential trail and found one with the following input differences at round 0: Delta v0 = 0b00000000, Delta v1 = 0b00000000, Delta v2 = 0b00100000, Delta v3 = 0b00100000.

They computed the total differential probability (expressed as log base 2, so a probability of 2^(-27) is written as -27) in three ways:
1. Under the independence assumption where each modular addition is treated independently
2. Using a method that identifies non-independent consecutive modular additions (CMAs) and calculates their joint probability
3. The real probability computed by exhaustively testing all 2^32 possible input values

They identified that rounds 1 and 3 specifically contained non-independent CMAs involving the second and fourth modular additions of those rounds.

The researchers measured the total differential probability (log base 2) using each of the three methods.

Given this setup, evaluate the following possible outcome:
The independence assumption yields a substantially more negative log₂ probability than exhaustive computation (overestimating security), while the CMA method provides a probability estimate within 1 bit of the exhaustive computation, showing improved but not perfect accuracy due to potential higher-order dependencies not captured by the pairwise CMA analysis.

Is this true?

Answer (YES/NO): YES